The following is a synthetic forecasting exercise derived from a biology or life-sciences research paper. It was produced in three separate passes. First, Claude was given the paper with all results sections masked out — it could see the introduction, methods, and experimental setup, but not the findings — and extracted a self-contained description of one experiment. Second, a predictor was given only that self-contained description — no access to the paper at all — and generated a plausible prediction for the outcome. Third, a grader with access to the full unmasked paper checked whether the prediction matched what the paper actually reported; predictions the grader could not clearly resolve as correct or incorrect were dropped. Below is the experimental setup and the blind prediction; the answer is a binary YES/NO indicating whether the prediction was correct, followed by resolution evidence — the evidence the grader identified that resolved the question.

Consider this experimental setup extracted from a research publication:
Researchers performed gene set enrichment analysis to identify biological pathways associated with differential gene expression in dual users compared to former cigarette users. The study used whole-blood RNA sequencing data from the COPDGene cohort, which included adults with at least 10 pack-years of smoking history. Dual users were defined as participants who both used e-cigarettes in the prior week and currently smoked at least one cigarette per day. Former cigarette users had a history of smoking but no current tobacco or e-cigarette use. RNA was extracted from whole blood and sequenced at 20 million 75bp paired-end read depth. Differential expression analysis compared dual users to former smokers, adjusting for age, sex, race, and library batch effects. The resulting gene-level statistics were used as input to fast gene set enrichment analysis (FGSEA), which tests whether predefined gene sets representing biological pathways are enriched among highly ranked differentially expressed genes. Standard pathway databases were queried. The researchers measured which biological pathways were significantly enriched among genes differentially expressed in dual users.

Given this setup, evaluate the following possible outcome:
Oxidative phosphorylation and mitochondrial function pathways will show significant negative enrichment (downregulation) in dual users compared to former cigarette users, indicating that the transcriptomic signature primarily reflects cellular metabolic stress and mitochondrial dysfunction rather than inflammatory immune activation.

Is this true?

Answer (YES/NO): NO